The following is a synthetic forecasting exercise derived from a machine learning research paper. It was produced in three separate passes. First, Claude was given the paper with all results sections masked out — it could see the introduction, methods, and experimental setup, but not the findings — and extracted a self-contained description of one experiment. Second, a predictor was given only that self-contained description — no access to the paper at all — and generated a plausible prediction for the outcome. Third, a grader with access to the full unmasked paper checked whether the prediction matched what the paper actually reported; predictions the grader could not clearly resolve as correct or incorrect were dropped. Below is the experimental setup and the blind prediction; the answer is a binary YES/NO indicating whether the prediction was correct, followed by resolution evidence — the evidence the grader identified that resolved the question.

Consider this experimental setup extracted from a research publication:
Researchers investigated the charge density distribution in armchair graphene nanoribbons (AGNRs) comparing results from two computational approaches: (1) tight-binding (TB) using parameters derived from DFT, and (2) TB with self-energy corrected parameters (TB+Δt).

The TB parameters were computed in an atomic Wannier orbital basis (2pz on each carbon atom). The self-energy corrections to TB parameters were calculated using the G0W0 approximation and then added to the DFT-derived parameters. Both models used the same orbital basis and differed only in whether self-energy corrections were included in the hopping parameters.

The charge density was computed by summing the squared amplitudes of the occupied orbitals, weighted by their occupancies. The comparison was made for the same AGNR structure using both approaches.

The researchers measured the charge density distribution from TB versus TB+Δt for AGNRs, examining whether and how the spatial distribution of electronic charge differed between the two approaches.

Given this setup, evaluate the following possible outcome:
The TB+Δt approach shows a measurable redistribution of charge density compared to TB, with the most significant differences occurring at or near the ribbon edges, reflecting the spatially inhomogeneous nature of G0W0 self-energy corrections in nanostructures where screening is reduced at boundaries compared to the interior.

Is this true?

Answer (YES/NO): YES